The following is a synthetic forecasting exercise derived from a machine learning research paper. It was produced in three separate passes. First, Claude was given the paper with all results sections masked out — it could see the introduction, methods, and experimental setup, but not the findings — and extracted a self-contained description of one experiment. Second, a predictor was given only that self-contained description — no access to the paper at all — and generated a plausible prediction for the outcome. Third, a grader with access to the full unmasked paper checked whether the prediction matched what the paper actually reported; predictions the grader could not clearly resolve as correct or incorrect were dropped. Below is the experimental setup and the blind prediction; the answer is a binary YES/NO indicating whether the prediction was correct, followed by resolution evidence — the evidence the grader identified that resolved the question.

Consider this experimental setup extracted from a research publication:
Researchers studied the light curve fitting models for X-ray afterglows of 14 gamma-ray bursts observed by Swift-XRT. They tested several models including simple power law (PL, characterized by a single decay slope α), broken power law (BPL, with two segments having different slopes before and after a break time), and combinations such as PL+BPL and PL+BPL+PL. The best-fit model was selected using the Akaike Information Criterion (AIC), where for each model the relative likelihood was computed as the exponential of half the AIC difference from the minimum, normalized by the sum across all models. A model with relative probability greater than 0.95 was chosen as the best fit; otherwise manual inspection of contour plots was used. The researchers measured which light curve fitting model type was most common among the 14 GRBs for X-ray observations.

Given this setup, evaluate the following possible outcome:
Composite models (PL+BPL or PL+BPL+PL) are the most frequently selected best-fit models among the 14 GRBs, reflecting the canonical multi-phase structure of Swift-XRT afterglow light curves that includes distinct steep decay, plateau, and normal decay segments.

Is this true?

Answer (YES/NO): NO